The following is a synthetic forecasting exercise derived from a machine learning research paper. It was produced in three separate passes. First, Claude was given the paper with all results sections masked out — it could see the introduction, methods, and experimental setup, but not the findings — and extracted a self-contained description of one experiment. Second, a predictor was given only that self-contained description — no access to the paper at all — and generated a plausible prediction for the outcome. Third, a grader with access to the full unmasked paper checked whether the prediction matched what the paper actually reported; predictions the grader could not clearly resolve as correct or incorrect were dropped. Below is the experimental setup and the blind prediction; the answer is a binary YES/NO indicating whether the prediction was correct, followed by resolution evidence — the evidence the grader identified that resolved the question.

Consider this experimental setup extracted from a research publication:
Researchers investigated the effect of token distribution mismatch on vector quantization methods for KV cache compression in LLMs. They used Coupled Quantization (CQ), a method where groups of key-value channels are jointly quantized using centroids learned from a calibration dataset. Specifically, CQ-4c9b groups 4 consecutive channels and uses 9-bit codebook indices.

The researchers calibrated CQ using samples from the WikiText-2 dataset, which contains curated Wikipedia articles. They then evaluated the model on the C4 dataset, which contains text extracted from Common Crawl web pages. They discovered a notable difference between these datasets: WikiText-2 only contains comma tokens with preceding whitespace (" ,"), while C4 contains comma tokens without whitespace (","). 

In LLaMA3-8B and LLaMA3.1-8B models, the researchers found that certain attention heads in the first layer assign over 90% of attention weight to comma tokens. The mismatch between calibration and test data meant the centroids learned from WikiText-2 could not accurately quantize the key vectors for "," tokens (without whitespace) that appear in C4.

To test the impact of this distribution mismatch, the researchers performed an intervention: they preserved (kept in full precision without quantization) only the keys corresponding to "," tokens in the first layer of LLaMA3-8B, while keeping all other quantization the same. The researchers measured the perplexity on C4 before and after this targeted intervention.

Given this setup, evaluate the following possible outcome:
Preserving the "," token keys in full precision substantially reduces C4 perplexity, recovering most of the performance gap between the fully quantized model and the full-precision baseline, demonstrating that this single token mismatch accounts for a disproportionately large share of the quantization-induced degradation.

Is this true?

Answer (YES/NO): YES